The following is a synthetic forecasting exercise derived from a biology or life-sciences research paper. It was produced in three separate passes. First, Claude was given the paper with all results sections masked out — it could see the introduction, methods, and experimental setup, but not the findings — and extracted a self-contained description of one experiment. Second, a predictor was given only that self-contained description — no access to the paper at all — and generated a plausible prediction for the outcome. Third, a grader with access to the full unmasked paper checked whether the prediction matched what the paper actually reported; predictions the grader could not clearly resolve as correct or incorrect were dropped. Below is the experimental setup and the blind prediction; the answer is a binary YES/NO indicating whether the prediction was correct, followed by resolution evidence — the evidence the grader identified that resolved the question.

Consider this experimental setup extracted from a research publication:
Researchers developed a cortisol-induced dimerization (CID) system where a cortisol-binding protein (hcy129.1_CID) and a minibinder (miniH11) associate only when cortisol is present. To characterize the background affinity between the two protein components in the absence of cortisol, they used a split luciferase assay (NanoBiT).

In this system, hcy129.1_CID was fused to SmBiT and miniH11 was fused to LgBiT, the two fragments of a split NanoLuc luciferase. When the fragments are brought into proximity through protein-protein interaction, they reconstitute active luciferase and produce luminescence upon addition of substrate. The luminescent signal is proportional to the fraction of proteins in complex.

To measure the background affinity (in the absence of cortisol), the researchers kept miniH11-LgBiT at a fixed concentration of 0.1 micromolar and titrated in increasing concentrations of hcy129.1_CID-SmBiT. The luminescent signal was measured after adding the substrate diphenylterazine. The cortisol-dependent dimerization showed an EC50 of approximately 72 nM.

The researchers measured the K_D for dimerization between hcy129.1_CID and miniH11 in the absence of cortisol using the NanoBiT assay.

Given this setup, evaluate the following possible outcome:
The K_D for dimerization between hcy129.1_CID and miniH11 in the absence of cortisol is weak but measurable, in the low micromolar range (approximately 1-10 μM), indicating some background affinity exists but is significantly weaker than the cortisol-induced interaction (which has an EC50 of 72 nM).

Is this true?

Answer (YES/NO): YES